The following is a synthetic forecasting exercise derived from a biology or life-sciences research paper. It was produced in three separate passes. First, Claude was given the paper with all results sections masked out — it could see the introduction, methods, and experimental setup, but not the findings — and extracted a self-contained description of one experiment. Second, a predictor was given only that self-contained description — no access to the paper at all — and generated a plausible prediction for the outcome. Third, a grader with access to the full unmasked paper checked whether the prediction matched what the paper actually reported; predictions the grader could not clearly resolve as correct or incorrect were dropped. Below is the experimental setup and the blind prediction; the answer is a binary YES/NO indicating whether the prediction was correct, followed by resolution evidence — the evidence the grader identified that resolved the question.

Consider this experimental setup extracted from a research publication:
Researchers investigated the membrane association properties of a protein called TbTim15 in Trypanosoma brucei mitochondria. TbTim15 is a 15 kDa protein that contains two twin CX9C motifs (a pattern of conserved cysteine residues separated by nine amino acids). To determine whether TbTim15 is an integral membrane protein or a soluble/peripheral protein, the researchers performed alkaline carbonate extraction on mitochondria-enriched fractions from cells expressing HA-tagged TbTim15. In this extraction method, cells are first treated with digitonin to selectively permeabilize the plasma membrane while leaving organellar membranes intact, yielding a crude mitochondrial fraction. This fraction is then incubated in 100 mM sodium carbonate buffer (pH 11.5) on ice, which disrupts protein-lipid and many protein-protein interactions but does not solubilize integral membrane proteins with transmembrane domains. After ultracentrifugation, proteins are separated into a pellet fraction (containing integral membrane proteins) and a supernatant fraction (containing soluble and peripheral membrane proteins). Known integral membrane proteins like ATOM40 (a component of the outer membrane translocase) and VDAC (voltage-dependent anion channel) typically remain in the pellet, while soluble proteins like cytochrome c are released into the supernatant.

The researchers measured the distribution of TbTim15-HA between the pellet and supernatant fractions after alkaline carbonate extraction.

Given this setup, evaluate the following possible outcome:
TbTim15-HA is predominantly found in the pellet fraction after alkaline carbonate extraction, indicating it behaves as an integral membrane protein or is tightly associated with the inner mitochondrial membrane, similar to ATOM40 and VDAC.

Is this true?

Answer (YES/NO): NO